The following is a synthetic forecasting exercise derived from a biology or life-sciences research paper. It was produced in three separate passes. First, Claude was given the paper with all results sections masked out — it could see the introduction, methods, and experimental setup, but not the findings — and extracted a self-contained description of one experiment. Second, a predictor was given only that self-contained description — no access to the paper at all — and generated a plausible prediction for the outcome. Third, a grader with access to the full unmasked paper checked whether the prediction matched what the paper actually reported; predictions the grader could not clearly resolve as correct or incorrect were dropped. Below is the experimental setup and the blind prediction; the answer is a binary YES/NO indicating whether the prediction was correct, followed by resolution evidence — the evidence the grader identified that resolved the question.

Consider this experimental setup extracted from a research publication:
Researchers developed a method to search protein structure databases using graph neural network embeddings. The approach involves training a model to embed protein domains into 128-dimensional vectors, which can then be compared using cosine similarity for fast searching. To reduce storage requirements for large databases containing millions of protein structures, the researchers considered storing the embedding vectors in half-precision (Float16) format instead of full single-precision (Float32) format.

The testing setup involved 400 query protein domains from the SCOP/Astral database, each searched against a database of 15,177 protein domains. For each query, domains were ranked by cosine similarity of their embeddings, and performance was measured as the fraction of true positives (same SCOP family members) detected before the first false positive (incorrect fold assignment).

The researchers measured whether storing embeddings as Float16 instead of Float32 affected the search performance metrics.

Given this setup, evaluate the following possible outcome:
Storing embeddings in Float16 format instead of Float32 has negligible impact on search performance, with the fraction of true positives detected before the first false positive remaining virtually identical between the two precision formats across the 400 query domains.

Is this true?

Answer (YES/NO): YES